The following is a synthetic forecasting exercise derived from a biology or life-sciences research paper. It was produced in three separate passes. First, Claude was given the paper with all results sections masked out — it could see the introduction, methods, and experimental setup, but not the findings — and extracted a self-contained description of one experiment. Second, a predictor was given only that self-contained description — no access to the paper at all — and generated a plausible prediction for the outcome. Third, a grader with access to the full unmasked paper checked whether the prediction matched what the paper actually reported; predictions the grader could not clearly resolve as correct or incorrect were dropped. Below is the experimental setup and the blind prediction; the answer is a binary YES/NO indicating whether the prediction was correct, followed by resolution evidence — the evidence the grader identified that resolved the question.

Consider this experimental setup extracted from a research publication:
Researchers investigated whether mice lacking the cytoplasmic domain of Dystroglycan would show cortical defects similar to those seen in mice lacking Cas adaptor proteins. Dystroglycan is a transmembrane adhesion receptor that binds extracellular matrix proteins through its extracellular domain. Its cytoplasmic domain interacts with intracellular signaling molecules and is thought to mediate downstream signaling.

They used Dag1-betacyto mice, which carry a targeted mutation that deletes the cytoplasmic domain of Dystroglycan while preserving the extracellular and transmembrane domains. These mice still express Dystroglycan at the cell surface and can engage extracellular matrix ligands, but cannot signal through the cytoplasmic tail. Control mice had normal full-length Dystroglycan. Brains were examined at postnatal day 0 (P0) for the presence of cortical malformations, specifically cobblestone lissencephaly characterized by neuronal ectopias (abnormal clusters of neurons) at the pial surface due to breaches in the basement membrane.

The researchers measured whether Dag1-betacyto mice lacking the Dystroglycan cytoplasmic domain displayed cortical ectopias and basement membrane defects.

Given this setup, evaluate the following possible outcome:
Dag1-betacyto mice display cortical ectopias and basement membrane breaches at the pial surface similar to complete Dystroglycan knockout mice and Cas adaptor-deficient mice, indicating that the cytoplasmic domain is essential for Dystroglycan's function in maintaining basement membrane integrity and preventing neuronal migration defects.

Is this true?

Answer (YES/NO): NO